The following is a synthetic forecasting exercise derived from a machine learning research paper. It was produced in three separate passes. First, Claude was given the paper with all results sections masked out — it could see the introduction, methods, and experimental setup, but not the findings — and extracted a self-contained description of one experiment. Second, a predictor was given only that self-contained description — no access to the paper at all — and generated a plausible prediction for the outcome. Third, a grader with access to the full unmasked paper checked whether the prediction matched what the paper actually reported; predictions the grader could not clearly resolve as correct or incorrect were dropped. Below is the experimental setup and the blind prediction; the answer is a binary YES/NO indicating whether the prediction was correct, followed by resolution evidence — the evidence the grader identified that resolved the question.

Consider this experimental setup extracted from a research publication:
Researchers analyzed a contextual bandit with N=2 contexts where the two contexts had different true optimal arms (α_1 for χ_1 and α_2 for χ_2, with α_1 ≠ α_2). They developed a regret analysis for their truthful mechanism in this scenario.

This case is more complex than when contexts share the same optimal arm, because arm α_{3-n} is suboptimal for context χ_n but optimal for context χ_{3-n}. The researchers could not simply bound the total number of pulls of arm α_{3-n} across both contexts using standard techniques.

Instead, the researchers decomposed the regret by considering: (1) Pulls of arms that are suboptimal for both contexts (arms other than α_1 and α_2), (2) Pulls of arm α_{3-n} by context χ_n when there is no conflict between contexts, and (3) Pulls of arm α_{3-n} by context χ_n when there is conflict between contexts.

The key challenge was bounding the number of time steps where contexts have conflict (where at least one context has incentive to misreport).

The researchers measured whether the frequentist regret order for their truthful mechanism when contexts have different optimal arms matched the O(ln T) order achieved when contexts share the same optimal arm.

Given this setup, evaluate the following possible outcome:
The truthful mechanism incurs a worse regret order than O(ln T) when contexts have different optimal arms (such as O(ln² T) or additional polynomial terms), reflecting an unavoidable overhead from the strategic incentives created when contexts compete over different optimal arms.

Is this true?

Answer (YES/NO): NO